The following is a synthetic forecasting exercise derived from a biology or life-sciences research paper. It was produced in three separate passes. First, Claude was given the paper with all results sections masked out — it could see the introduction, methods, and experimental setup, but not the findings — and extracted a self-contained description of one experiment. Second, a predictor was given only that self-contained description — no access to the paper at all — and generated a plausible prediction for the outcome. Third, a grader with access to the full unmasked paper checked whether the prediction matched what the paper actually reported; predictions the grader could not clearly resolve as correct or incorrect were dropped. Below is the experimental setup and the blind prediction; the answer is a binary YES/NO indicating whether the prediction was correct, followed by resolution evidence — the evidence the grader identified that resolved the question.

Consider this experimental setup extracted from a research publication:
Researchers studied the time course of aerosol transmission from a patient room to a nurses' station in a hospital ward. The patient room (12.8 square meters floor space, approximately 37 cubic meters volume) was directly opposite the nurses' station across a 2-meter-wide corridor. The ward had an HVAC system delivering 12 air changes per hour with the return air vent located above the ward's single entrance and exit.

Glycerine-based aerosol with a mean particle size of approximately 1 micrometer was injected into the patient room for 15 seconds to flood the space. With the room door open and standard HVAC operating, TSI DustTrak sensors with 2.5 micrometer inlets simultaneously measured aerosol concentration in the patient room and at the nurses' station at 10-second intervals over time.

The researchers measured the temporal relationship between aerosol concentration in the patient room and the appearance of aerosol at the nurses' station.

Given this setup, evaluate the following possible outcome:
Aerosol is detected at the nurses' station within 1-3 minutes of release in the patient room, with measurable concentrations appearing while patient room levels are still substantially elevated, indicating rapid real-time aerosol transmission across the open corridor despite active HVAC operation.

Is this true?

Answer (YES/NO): YES